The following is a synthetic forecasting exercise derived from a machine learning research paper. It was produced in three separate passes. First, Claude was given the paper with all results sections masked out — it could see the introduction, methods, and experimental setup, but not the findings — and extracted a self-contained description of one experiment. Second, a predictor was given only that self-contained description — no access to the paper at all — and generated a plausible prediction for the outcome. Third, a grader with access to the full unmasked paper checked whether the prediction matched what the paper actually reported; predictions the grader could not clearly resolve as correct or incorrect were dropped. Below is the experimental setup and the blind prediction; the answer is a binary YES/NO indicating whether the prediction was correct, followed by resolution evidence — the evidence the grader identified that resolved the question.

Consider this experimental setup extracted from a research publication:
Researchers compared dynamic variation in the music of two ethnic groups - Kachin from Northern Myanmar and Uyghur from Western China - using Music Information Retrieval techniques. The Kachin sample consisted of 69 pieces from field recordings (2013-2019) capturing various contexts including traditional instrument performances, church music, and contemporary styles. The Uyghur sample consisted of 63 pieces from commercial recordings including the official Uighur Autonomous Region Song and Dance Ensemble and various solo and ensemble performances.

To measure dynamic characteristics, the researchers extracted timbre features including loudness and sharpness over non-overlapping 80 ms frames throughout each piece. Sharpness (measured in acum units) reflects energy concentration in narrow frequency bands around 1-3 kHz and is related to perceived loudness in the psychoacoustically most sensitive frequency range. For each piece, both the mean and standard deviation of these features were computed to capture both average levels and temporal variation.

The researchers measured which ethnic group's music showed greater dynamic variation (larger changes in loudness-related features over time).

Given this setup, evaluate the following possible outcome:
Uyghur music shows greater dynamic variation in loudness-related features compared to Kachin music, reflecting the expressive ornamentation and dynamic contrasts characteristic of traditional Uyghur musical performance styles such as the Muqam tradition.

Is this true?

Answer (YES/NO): YES